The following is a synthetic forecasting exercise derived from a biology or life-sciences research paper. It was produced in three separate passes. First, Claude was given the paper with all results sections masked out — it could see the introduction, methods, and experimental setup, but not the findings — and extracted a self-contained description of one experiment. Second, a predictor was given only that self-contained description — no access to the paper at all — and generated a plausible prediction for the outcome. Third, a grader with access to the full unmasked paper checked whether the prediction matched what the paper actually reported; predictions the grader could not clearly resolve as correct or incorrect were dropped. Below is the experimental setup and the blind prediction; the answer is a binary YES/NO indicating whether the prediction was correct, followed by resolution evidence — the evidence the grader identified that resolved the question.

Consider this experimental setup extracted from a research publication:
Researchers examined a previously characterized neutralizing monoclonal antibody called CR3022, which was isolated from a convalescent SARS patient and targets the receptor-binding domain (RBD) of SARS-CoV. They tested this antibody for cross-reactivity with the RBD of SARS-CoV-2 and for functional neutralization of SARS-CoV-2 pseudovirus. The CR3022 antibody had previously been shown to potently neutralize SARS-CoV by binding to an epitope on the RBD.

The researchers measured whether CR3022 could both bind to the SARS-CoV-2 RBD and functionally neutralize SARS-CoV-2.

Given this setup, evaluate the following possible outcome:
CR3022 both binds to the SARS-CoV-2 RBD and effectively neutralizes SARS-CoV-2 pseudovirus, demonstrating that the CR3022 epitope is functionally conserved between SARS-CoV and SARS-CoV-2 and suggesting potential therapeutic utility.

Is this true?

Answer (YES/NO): NO